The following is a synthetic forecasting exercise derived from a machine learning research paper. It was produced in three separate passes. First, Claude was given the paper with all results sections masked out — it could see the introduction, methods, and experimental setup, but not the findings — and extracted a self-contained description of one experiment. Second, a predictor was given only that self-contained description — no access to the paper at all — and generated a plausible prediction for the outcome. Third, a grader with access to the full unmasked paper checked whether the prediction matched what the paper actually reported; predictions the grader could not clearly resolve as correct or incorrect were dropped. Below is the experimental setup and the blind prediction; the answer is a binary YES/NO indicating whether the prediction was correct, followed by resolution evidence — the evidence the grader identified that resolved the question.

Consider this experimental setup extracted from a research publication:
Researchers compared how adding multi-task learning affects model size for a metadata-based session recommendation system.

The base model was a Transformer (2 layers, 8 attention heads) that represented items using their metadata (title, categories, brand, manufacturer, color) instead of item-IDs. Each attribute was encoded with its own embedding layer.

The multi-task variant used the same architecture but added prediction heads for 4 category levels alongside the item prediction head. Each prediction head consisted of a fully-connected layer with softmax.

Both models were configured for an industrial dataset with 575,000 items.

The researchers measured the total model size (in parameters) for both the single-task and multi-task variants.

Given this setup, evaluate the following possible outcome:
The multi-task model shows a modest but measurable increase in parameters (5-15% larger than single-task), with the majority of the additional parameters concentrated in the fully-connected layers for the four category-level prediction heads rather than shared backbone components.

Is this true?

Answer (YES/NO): NO